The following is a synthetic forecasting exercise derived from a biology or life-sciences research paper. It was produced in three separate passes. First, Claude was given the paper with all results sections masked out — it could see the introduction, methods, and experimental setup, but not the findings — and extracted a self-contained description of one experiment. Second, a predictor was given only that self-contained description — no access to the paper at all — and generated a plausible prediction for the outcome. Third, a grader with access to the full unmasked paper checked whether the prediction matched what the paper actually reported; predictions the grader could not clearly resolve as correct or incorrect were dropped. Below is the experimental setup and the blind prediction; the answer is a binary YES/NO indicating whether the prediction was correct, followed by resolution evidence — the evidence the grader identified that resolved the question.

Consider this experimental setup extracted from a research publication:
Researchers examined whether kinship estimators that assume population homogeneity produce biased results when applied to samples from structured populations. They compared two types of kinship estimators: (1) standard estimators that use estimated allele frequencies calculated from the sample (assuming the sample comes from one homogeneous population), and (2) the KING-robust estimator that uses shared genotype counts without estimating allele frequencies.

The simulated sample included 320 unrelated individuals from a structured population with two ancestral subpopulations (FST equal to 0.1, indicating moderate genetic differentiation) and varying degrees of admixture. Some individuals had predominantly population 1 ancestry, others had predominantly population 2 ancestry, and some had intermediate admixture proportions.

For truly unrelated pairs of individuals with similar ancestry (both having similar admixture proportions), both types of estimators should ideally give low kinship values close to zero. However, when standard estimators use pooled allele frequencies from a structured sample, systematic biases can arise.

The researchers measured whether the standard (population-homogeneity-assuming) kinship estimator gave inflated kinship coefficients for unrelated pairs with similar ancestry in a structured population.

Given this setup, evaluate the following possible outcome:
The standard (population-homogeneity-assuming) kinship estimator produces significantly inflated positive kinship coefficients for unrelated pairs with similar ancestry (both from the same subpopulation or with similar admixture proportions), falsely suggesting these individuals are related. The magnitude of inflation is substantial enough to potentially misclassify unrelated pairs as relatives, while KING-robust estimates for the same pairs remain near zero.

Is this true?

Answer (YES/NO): YES